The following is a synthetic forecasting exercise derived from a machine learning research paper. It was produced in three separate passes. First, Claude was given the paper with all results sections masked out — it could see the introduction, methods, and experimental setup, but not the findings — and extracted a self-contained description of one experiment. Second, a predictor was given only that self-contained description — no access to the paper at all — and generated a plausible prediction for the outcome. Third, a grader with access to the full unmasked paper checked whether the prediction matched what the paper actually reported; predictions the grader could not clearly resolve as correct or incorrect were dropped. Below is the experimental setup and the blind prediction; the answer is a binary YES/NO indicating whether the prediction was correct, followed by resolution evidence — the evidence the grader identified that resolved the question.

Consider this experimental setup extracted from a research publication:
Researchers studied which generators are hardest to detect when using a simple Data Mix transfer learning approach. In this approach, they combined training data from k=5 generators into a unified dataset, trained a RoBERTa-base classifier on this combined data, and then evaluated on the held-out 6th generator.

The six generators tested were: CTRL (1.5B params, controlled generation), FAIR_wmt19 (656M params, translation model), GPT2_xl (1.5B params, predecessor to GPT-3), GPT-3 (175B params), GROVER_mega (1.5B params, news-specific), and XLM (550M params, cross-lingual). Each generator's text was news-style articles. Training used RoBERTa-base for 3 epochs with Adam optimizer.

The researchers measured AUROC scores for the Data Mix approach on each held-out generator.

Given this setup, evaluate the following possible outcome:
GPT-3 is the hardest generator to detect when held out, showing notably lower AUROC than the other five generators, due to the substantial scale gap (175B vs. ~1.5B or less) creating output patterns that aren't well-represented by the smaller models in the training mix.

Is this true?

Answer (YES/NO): NO